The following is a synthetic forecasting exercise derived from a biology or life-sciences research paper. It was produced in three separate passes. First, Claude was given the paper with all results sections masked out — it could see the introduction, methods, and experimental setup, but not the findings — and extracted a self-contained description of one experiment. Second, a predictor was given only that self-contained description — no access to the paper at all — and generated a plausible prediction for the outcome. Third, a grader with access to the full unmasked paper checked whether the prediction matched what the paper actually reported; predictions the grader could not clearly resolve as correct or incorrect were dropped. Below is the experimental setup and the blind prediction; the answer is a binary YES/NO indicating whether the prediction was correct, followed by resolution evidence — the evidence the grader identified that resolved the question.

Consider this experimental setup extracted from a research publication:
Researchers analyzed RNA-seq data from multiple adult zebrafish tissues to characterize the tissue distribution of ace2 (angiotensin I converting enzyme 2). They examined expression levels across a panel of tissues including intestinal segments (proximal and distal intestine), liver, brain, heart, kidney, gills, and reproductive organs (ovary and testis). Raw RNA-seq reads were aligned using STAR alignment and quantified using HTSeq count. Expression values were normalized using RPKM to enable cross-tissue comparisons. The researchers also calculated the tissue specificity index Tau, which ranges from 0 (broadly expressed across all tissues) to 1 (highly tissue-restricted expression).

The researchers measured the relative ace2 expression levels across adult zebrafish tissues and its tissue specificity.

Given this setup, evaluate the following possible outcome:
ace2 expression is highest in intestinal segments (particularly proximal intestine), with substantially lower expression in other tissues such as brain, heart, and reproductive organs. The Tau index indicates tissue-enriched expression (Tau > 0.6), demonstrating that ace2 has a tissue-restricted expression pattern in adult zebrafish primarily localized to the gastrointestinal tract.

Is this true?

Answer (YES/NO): NO